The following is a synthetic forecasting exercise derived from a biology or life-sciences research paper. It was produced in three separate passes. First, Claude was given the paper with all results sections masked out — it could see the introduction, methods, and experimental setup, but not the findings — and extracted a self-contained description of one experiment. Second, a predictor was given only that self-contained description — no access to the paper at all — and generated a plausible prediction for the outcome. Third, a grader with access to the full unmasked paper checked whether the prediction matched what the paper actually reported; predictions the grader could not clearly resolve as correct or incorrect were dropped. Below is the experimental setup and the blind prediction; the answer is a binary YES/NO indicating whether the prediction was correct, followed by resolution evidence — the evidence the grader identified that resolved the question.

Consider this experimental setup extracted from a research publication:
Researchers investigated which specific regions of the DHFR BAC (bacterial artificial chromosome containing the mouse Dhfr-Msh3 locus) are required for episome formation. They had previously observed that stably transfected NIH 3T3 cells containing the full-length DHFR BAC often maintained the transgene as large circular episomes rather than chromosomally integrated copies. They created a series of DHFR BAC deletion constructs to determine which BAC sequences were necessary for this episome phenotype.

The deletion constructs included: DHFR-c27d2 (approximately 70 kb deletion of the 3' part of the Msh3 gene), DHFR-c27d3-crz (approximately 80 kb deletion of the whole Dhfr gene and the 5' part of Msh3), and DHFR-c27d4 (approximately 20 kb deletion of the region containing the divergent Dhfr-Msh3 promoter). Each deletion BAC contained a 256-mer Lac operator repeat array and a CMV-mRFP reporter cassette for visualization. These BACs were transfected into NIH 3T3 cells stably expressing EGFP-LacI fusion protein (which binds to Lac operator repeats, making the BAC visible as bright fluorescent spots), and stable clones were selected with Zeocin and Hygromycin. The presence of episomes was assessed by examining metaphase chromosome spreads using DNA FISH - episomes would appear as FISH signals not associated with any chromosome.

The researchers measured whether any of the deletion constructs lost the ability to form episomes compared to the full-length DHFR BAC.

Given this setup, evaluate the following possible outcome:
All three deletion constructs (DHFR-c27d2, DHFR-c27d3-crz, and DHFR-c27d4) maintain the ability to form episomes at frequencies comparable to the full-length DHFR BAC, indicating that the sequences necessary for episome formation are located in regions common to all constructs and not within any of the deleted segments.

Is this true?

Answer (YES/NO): NO